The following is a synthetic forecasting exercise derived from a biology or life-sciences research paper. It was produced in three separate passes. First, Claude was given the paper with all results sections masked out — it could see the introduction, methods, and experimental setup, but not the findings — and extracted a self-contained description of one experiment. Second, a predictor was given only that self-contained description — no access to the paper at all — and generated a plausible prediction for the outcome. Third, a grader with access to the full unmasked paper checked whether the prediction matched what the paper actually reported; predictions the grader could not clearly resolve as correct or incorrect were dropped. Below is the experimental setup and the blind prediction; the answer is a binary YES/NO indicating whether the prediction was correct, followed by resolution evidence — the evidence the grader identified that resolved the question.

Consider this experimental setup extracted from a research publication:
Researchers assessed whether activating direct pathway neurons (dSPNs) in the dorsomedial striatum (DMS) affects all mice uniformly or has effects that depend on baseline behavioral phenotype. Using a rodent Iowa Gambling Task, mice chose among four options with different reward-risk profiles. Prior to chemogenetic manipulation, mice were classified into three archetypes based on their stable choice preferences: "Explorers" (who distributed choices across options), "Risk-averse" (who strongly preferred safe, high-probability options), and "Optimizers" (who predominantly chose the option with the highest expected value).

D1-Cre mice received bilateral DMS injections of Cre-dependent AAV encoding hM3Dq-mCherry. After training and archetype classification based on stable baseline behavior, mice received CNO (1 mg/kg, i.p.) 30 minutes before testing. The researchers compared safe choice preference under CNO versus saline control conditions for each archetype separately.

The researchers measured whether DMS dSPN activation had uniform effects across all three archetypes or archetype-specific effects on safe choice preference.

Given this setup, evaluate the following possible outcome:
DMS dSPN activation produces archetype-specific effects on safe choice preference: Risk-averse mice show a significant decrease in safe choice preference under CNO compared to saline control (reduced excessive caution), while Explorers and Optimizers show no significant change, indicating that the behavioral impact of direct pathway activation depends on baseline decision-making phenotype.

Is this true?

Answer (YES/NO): NO